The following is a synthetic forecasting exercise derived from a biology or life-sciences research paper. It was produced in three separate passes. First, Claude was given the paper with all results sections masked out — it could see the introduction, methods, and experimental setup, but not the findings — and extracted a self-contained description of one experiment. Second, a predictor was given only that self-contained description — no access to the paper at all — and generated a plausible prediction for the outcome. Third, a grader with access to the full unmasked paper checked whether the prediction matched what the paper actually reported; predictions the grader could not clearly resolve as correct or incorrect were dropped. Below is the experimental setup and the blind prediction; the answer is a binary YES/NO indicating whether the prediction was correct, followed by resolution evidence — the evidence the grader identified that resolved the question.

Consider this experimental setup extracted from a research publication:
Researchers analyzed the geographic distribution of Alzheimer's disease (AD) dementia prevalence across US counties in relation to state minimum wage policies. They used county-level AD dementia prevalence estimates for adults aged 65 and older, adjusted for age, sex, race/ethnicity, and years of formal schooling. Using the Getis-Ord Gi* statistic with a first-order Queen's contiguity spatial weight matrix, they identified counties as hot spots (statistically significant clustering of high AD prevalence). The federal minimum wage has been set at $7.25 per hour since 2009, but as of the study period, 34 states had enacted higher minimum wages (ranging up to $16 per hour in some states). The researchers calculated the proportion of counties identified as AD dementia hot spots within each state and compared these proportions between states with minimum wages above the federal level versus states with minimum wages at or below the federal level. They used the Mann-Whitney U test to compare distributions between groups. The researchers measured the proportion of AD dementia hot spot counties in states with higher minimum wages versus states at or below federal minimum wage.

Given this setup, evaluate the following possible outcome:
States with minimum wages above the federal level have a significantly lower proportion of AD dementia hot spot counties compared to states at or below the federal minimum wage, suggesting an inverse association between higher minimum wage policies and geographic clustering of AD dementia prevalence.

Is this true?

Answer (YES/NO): NO